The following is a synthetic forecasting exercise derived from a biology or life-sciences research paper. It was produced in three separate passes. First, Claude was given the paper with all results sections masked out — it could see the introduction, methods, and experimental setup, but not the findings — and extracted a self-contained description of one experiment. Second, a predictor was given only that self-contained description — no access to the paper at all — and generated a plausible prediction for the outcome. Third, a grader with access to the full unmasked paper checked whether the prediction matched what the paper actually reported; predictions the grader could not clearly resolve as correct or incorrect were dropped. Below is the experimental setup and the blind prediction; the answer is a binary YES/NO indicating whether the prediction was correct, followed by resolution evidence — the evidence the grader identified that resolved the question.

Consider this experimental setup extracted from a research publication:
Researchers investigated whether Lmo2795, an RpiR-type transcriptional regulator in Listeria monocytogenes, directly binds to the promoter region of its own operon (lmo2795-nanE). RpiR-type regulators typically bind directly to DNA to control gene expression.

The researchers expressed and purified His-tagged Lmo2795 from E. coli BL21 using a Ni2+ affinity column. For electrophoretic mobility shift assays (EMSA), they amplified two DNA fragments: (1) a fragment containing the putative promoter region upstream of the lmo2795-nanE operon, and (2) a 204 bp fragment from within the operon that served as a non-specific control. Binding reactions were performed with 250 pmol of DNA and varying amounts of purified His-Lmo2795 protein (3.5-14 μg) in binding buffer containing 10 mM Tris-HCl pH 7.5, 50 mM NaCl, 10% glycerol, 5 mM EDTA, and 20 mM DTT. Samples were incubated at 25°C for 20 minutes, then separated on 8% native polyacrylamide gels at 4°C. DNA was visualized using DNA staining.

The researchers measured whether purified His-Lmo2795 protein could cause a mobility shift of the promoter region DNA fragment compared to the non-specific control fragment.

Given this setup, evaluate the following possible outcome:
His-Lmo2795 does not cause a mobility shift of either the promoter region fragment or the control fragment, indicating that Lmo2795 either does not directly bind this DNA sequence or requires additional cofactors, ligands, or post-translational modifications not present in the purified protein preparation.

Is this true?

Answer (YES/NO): NO